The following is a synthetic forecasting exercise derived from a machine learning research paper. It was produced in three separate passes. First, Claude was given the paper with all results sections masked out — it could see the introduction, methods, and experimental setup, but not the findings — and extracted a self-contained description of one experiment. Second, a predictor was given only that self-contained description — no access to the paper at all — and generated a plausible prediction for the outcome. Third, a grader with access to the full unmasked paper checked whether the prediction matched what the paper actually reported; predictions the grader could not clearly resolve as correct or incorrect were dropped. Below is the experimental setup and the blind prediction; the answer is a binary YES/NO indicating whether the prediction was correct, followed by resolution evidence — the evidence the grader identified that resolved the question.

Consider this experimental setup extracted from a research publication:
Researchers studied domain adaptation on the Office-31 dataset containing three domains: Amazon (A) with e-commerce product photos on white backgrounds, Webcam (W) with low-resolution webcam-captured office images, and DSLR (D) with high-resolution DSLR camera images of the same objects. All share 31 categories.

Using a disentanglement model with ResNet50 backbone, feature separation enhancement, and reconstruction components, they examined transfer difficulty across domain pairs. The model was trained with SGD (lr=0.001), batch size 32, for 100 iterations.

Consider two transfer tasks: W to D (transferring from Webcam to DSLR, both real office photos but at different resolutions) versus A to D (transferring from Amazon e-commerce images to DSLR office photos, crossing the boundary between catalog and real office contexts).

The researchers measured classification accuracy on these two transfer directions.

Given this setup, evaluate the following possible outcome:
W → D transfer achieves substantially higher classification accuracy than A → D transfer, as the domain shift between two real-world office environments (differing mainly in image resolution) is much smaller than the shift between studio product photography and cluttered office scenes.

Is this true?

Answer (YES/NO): NO